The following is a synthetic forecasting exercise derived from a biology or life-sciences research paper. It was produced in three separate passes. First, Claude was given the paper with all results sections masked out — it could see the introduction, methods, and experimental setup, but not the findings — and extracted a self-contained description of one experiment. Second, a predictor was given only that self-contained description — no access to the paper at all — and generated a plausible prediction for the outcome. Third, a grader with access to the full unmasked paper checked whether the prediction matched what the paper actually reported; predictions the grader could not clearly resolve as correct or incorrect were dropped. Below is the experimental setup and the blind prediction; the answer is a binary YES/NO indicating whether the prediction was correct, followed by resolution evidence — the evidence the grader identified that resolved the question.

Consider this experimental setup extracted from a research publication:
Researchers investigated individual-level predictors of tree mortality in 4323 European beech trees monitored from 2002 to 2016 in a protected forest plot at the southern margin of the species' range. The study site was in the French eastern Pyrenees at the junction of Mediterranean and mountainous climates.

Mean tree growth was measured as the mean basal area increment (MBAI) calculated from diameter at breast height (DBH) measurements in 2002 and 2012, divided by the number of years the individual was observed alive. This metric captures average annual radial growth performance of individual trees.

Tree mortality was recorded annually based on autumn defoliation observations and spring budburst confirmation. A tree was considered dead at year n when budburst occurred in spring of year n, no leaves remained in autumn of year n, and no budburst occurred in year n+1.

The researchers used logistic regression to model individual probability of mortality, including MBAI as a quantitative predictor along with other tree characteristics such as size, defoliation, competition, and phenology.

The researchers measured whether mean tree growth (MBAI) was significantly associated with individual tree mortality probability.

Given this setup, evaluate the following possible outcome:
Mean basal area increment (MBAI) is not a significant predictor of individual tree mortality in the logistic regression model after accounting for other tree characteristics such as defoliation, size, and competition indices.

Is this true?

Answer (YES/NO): NO